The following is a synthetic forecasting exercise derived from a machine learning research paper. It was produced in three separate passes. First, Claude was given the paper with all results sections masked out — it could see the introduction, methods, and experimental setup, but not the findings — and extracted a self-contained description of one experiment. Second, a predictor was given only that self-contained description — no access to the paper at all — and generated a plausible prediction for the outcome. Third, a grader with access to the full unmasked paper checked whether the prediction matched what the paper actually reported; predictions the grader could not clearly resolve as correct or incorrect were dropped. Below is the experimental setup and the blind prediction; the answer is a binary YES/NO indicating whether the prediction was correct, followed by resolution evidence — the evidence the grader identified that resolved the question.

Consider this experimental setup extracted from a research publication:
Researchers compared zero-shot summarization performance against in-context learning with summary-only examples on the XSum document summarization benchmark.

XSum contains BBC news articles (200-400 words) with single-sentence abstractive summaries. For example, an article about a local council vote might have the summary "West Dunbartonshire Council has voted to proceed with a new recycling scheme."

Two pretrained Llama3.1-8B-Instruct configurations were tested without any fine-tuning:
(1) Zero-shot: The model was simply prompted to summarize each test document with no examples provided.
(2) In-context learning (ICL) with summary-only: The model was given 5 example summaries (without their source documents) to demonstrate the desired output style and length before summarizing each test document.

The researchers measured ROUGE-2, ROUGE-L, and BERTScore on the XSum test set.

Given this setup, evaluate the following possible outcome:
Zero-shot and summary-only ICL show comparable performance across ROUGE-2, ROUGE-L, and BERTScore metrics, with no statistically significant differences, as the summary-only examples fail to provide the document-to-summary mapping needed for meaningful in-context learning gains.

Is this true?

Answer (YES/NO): NO